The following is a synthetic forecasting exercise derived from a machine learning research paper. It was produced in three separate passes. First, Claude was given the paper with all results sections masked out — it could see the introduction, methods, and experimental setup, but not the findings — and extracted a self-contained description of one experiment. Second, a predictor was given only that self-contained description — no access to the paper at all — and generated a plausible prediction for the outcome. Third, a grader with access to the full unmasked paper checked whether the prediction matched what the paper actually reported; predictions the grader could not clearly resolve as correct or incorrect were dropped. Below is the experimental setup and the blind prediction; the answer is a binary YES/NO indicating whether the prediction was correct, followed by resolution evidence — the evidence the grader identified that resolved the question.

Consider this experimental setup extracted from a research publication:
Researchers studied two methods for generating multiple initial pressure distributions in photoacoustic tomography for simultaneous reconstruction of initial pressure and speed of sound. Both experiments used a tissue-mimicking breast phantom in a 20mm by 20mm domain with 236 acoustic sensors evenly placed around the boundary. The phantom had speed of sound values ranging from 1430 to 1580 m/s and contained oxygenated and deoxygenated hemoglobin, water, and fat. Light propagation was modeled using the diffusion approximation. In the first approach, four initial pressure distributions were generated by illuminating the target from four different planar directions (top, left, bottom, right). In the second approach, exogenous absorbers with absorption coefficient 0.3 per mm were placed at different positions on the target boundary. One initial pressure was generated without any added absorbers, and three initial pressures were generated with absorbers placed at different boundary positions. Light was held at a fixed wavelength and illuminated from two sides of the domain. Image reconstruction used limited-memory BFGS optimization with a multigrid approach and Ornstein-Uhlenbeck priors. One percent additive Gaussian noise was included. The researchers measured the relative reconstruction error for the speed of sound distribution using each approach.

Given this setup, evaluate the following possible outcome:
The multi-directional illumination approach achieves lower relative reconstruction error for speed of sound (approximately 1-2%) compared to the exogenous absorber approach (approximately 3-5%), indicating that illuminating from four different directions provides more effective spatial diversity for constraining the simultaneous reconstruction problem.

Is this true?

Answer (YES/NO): NO